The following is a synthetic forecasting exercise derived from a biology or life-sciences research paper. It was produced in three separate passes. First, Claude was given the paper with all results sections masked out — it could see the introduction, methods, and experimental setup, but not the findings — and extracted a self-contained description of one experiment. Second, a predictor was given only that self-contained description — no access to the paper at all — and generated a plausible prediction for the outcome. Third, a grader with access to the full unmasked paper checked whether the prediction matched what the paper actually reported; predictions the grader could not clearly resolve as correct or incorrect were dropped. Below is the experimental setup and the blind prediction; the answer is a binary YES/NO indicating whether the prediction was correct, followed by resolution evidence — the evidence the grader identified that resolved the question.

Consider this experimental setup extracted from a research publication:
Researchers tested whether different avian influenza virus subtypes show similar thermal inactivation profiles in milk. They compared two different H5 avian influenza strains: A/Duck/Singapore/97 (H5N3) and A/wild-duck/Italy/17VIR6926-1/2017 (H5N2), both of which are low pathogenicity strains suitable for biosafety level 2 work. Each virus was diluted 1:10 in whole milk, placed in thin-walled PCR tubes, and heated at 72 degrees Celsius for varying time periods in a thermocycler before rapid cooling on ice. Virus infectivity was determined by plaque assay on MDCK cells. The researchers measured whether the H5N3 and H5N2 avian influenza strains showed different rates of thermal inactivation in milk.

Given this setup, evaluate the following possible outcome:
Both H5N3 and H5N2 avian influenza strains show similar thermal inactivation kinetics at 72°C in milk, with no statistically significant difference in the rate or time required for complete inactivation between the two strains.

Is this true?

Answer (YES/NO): YES